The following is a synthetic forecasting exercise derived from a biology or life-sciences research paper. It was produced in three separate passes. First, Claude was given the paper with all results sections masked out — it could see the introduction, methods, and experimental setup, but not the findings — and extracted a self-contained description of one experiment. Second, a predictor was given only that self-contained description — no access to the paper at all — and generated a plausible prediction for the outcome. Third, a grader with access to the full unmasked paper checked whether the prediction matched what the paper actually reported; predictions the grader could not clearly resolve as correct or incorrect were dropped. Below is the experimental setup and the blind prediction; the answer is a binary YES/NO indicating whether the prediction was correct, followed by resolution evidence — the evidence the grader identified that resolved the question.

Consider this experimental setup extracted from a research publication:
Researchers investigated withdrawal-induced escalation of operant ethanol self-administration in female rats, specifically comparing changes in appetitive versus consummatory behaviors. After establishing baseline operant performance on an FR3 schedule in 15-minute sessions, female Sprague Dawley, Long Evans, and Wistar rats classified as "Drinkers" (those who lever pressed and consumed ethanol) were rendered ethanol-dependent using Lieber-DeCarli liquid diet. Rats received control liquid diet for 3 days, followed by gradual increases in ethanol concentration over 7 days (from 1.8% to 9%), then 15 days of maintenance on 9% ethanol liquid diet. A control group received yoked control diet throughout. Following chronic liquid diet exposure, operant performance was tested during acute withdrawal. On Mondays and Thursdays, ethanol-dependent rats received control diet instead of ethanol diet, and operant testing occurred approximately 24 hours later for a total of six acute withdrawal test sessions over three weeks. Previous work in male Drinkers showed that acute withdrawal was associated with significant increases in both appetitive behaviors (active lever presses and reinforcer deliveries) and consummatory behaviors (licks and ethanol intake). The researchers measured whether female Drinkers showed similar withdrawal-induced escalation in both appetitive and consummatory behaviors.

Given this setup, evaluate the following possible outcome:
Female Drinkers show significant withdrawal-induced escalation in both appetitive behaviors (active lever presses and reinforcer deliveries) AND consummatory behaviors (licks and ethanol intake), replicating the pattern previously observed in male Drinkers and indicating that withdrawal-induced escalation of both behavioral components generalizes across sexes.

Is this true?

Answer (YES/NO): NO